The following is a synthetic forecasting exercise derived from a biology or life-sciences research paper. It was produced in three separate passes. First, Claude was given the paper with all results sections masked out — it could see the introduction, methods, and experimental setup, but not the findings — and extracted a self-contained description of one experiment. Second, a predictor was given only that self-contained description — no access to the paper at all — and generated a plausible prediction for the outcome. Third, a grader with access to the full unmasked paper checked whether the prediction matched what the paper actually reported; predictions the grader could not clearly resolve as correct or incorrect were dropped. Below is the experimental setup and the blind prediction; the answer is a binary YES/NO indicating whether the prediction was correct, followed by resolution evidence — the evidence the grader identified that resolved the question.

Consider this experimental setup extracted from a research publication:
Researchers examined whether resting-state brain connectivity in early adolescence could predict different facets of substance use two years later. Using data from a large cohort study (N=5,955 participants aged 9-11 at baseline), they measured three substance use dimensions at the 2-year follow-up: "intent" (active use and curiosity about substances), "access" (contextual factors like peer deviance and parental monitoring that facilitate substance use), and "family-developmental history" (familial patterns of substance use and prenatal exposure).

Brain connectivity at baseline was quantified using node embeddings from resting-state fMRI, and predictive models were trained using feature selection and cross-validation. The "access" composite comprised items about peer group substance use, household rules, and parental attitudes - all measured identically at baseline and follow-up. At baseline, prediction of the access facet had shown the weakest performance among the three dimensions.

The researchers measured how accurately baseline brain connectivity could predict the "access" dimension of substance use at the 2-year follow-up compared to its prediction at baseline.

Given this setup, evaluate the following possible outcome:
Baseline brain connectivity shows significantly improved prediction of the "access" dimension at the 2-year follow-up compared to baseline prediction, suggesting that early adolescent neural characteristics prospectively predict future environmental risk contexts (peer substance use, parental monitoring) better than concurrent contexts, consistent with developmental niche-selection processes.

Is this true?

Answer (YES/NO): YES